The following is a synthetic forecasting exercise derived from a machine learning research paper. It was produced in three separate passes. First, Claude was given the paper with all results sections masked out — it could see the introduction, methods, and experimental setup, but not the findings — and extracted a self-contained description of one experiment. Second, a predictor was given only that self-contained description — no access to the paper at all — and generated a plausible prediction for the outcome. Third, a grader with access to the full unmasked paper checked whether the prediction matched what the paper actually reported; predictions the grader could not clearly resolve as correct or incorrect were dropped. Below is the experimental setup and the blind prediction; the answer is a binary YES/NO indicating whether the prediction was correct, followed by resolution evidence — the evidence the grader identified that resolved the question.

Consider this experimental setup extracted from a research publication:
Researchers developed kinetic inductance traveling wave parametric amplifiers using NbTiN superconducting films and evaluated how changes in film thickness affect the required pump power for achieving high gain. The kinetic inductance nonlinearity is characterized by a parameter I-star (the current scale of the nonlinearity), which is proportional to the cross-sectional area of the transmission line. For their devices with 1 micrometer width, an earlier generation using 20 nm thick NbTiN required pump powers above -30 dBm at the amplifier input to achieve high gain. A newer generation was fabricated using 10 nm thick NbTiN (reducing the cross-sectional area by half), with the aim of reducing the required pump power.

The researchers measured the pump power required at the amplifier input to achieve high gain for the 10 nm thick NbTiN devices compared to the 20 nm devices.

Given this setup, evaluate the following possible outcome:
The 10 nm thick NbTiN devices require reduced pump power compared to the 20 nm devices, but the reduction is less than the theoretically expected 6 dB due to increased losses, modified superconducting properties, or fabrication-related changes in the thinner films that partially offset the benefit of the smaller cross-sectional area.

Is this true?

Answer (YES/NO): NO